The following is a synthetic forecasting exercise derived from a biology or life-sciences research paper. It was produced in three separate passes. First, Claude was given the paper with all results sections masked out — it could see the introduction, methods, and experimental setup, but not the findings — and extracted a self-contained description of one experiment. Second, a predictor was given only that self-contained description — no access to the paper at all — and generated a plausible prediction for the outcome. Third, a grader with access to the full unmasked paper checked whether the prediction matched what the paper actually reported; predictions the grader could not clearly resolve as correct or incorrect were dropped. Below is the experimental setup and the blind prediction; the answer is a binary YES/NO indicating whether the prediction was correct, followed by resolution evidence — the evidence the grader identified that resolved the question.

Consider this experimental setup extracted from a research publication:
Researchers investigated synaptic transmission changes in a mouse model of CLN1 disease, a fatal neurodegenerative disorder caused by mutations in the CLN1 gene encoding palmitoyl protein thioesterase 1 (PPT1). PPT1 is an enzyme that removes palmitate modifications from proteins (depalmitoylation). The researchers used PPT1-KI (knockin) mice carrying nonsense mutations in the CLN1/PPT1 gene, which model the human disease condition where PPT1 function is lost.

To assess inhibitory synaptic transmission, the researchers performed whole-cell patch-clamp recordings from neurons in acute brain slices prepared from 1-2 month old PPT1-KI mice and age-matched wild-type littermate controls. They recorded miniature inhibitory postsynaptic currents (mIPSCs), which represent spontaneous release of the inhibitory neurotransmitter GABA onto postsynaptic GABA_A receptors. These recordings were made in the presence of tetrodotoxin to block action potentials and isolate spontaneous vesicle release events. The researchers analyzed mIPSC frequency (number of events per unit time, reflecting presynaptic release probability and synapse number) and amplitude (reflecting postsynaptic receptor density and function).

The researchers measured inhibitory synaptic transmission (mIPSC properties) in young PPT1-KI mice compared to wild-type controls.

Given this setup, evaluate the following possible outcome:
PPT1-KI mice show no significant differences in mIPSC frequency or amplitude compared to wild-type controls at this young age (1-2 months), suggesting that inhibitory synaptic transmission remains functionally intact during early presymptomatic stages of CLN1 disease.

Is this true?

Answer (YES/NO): NO